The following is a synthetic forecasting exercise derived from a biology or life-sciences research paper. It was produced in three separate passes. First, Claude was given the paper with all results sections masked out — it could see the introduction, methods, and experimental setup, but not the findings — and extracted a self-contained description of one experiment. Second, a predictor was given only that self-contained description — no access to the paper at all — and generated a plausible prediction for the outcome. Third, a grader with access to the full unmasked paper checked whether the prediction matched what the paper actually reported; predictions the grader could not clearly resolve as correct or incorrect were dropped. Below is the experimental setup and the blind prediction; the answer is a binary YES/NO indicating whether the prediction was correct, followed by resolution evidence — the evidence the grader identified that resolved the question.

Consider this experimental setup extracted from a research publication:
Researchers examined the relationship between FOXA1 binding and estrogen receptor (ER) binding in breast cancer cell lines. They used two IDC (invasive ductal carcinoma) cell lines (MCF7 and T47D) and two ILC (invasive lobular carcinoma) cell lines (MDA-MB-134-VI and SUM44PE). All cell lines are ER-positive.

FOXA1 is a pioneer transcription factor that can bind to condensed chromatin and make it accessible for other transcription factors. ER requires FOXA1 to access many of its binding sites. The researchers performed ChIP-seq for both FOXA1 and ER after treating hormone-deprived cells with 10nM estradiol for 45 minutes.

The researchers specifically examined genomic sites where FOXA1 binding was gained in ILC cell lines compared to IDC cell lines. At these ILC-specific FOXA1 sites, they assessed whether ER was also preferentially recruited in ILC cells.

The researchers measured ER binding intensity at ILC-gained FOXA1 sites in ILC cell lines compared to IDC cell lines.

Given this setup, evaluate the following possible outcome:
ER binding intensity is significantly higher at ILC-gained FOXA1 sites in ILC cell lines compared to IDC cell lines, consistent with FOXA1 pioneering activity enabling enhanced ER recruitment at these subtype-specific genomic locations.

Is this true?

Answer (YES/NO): YES